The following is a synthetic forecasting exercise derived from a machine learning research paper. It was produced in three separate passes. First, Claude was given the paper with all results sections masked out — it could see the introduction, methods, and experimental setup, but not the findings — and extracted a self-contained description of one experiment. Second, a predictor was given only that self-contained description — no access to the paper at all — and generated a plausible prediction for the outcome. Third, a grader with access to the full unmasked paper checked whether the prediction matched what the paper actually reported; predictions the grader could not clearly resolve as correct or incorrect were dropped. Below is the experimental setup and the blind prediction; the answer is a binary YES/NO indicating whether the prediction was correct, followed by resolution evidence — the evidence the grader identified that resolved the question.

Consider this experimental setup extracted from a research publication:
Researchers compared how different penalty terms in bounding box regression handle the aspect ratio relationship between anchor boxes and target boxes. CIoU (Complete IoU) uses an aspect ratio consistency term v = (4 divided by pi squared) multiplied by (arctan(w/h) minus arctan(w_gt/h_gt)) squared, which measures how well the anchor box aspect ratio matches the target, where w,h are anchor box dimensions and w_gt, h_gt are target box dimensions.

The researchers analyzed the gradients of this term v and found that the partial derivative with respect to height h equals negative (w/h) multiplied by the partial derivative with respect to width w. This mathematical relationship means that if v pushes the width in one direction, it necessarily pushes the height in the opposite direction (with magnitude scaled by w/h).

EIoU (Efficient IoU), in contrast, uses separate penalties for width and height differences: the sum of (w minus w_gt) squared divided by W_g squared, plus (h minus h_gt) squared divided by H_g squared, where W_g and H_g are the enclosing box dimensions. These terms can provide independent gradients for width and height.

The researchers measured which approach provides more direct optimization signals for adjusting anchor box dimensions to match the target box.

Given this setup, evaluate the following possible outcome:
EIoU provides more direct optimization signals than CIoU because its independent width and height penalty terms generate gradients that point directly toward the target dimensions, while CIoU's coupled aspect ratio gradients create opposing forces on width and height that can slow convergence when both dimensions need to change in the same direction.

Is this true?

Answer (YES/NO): NO